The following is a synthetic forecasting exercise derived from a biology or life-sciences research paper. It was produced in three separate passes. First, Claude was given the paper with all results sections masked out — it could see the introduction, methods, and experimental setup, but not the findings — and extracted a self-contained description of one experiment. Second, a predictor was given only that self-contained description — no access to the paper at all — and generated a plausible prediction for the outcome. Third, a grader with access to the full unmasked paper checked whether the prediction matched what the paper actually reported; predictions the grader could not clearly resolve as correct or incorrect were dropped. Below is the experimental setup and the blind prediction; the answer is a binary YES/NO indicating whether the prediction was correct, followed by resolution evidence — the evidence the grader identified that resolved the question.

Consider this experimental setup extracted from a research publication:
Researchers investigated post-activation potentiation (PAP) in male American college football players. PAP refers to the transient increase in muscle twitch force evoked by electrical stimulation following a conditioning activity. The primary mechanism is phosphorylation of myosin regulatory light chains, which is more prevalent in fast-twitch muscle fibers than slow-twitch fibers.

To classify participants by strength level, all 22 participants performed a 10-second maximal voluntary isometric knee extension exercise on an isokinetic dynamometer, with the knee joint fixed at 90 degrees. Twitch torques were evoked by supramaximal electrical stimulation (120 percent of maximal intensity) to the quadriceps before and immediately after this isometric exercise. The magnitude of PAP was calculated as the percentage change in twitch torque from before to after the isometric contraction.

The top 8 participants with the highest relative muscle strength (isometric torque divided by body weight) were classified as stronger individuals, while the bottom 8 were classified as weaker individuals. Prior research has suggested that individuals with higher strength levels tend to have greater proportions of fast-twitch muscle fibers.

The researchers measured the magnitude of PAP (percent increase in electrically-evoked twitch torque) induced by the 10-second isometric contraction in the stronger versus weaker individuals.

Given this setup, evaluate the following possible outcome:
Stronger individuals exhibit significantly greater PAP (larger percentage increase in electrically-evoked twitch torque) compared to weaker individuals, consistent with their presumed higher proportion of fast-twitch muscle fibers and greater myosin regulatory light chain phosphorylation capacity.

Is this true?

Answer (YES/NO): YES